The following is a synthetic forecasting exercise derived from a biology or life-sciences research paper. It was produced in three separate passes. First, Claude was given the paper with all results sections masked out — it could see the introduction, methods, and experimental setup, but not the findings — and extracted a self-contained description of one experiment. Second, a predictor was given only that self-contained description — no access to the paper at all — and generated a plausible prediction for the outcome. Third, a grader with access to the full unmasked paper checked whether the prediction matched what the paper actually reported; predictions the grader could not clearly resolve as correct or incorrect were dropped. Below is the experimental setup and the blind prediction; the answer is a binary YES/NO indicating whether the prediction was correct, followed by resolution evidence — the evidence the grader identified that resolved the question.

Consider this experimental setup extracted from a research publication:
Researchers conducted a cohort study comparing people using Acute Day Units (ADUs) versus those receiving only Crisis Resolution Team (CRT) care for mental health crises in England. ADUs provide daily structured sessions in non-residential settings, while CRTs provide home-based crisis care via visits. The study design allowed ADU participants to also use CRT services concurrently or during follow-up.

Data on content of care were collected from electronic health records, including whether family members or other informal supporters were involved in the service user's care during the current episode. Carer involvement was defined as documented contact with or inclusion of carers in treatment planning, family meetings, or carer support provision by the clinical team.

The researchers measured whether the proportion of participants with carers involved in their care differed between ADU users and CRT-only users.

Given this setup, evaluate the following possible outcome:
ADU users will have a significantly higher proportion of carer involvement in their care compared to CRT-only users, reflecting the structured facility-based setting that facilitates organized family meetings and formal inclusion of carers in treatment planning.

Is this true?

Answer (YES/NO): YES